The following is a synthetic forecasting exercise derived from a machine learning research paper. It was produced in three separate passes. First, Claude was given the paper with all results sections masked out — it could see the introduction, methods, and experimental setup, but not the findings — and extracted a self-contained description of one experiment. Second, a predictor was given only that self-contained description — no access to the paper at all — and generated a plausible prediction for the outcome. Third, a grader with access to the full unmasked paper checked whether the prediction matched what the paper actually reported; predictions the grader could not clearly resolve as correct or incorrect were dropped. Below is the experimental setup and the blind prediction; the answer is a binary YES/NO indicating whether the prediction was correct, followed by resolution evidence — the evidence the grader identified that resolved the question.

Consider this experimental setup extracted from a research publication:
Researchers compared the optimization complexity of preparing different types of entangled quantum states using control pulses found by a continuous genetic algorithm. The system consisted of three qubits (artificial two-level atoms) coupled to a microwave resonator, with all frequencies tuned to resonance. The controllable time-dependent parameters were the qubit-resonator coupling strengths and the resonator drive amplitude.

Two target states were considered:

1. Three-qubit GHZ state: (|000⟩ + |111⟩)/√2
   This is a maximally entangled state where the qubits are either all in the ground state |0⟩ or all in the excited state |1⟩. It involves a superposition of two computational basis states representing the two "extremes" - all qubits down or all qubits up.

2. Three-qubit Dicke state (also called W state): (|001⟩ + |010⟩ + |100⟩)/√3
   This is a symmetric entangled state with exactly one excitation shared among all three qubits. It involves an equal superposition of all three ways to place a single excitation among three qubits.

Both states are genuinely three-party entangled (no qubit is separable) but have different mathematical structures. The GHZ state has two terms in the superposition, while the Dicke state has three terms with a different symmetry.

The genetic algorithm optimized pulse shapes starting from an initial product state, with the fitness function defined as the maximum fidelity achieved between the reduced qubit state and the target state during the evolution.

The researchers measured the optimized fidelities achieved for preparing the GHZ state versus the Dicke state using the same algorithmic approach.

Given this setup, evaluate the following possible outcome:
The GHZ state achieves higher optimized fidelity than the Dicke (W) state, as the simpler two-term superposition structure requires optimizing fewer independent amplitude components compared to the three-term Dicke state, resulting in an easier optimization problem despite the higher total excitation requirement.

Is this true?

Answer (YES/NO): NO